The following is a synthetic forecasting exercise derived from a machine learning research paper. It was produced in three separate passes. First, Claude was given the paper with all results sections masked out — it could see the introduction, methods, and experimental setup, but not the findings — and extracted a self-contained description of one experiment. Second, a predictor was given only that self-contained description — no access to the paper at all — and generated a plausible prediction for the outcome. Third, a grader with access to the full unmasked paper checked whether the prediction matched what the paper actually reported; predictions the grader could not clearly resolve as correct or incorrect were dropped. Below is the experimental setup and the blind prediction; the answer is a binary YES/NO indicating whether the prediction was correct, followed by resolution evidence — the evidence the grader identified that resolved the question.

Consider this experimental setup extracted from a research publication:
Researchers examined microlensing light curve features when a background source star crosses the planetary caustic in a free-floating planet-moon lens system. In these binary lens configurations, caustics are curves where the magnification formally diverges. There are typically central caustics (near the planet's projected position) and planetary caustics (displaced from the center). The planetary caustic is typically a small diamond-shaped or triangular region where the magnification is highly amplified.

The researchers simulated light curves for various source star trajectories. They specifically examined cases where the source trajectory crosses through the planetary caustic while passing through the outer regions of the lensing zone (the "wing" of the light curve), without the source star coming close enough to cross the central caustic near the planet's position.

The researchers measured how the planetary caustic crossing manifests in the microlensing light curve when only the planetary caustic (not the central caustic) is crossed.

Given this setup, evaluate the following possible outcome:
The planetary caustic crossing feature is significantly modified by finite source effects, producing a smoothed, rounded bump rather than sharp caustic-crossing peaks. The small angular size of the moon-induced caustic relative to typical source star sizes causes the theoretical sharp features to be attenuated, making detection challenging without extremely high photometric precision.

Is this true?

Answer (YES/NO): NO